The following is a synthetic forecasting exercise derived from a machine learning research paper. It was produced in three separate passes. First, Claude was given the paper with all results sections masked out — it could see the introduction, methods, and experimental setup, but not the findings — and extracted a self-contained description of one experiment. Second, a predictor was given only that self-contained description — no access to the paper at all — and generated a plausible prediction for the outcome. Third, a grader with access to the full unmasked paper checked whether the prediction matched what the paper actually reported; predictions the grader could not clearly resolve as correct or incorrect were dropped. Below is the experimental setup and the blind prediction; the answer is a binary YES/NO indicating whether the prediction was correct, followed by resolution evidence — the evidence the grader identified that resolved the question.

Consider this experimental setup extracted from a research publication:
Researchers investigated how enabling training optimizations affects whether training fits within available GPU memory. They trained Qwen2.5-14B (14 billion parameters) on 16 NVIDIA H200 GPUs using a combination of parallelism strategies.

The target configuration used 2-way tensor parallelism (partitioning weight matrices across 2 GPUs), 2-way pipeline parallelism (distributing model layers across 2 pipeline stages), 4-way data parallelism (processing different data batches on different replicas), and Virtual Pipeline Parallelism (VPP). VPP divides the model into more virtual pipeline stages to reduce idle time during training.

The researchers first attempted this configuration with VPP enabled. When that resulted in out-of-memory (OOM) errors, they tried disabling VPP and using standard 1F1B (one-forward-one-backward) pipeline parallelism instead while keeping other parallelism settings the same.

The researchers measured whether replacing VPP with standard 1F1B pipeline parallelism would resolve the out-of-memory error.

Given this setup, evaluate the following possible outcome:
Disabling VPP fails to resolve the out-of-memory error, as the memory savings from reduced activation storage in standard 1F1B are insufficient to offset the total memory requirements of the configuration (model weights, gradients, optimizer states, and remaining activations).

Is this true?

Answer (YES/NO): NO